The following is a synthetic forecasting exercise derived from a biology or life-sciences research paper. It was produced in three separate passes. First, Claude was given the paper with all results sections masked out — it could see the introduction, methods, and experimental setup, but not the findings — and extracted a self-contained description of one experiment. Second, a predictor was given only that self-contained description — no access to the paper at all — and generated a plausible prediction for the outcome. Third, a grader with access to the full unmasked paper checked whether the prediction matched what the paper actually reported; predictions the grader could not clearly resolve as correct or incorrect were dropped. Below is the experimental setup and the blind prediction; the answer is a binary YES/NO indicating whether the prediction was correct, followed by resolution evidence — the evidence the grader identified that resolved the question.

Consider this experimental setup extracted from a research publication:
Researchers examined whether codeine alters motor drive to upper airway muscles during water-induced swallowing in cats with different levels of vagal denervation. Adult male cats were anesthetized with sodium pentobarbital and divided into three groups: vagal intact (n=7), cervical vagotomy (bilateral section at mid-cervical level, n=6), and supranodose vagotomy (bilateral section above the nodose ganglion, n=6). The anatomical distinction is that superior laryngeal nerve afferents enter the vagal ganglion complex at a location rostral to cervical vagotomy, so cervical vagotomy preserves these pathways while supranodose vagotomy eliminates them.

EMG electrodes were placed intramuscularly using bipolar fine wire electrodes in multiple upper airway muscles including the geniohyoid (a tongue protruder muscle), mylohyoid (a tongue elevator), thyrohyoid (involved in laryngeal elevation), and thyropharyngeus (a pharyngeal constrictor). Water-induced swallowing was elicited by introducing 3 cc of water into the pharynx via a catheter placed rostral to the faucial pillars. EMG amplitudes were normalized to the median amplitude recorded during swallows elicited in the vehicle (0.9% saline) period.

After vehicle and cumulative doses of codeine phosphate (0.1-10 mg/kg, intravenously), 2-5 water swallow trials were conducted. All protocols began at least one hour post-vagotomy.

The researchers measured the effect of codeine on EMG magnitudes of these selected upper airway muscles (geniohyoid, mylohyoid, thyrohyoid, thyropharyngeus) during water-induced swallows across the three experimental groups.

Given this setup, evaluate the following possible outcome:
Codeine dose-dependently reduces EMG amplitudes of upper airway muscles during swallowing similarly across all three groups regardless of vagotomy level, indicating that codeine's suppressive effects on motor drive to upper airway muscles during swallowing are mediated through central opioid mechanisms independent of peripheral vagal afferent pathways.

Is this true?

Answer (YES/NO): NO